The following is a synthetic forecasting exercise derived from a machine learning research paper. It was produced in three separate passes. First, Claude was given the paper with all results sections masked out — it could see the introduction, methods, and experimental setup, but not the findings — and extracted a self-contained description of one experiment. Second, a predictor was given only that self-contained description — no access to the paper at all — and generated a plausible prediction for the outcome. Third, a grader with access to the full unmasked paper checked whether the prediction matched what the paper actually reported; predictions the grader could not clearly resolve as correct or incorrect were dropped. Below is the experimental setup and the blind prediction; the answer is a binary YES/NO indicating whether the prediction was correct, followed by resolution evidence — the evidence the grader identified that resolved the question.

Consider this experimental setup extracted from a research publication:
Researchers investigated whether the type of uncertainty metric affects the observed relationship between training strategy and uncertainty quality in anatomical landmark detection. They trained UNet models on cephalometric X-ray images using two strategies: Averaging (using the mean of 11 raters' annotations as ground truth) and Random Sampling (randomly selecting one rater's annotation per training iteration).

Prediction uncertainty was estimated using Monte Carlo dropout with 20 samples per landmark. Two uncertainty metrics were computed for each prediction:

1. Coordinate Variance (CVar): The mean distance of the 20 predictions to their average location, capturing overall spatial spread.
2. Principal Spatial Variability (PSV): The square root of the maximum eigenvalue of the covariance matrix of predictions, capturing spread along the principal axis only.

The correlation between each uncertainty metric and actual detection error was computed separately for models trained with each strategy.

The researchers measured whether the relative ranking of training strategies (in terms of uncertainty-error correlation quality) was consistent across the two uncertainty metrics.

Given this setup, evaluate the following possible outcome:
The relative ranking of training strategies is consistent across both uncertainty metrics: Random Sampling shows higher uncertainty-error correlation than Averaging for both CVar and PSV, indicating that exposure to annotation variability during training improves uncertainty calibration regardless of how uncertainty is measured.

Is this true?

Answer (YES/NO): NO